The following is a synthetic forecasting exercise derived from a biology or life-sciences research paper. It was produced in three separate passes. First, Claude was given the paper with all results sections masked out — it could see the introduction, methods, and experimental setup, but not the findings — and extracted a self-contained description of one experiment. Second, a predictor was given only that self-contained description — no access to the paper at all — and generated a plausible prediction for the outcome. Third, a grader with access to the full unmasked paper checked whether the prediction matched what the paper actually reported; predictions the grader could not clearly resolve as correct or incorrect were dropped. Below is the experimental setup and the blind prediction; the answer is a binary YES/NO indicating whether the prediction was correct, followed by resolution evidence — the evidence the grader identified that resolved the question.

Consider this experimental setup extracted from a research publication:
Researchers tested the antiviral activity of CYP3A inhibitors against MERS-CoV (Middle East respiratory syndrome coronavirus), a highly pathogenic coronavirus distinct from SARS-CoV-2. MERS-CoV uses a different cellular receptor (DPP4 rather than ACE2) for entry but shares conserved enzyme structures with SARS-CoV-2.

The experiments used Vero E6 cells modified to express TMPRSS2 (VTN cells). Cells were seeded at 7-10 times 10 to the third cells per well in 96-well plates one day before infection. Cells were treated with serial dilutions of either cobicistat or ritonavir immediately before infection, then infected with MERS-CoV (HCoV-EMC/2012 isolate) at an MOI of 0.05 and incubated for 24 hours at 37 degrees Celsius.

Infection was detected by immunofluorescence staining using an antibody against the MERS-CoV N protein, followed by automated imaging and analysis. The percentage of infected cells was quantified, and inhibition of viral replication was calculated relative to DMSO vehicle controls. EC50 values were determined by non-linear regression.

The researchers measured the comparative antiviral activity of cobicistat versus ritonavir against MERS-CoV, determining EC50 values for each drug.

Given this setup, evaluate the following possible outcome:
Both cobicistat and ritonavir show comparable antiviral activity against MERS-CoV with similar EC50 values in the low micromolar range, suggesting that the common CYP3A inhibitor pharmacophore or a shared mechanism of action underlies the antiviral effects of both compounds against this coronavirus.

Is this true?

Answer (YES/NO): YES